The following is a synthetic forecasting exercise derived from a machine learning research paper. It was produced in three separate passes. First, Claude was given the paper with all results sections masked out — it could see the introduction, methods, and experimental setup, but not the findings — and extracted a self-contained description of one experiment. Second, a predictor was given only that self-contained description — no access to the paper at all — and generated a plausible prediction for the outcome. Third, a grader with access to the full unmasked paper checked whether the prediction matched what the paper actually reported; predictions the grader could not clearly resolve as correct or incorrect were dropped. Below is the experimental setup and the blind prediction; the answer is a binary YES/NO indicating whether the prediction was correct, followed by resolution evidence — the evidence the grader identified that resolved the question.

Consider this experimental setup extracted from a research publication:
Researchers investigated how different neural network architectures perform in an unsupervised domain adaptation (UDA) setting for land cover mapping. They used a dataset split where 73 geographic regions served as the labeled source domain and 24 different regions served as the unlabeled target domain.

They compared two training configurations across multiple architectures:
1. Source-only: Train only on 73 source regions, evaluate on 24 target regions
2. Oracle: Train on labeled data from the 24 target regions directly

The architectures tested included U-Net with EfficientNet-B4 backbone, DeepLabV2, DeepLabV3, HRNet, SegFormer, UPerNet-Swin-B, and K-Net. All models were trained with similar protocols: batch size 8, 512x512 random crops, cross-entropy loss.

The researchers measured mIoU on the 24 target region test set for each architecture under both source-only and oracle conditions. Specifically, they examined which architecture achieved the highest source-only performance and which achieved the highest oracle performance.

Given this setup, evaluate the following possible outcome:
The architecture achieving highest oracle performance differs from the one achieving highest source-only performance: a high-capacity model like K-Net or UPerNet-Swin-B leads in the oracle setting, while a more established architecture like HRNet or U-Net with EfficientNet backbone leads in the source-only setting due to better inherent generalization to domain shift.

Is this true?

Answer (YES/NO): NO